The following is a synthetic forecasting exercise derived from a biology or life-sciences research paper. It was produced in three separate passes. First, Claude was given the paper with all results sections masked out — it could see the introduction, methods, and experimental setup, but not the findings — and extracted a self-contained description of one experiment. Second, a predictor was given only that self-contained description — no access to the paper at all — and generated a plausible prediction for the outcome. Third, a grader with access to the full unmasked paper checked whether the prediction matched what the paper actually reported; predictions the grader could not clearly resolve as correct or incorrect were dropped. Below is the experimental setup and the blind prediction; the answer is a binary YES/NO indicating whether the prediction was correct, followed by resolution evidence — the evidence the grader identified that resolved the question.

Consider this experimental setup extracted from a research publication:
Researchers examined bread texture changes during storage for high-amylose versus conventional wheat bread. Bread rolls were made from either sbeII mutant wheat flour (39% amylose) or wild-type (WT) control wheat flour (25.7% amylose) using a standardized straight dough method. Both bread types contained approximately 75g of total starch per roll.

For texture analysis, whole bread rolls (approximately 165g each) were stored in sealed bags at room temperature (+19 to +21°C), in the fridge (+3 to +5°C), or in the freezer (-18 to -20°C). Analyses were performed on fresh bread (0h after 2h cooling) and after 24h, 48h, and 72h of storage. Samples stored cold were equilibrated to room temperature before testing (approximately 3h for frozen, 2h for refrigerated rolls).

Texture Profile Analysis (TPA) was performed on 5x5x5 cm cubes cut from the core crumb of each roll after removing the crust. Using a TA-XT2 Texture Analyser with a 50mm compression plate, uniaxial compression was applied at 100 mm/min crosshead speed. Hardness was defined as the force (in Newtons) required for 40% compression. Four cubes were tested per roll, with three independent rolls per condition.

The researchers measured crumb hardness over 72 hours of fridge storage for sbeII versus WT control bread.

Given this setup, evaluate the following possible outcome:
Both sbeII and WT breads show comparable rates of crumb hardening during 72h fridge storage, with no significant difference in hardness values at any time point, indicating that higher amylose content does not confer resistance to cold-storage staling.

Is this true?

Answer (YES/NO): NO